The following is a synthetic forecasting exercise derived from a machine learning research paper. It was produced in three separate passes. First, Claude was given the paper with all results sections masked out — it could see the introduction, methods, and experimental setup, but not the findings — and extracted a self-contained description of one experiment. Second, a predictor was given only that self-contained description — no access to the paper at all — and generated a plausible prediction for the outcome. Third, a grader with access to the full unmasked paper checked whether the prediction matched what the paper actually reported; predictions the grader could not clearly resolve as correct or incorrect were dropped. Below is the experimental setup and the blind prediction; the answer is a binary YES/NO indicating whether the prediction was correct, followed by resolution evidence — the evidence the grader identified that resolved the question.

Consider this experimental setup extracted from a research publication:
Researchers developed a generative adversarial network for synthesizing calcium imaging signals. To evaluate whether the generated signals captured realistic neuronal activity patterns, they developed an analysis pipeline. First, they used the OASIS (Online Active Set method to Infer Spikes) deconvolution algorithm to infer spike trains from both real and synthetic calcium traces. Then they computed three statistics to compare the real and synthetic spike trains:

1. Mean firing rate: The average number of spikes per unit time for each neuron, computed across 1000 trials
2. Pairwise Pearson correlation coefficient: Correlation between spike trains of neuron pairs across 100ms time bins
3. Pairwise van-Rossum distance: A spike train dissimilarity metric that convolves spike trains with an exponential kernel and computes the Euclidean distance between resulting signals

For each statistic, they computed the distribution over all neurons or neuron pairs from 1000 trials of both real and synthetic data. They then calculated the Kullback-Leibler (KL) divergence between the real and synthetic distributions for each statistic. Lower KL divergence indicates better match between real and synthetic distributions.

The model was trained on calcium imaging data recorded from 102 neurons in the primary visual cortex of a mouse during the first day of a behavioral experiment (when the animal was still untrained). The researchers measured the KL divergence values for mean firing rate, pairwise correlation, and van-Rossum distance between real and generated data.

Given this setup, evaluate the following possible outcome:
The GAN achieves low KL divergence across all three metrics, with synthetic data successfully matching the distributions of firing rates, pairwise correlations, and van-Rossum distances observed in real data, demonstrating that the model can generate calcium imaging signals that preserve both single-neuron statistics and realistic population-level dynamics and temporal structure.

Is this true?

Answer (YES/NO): YES